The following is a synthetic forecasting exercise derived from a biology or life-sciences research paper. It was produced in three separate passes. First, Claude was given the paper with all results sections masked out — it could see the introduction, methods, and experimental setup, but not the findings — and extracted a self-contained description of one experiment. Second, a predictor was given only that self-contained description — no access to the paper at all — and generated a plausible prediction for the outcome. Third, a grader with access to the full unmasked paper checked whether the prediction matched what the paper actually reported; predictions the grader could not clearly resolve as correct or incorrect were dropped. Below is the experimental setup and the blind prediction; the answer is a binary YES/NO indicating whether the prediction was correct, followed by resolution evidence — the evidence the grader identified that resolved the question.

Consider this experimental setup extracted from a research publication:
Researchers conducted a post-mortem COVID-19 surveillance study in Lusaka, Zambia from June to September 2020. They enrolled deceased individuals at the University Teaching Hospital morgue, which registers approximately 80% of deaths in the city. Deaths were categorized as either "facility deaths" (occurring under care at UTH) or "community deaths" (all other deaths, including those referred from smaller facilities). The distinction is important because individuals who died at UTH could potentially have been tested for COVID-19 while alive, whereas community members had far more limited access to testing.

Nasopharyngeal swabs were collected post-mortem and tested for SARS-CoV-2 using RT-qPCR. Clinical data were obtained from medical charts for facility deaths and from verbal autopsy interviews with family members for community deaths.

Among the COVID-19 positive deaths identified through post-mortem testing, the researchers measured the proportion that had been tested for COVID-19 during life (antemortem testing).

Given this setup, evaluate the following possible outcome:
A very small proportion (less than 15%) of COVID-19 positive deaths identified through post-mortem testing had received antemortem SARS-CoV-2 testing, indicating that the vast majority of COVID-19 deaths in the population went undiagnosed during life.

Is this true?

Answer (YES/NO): YES